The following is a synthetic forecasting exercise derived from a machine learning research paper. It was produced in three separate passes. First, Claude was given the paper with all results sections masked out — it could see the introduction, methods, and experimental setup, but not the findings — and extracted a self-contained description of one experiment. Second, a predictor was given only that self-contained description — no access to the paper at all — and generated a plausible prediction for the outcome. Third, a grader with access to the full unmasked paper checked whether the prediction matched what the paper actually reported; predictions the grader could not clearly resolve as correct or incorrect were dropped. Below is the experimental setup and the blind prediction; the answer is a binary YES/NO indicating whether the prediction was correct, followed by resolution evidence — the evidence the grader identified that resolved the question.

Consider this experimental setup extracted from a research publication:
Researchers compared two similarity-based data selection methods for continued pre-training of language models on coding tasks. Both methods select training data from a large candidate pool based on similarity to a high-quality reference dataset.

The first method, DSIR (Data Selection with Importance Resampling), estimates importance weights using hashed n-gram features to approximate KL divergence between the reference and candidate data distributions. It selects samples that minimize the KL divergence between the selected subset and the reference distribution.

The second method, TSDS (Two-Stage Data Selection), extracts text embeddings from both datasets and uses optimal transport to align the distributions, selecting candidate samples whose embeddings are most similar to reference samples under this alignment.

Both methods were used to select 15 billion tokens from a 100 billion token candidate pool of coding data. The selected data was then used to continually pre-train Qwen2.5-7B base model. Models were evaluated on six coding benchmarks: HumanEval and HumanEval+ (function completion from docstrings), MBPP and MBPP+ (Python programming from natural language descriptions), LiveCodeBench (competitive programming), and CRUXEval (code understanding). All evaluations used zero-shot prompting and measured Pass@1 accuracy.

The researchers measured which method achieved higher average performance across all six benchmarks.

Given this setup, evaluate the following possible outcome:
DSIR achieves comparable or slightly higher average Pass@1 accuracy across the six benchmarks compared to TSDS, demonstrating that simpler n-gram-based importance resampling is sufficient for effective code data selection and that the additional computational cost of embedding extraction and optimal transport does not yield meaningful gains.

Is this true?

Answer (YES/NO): NO